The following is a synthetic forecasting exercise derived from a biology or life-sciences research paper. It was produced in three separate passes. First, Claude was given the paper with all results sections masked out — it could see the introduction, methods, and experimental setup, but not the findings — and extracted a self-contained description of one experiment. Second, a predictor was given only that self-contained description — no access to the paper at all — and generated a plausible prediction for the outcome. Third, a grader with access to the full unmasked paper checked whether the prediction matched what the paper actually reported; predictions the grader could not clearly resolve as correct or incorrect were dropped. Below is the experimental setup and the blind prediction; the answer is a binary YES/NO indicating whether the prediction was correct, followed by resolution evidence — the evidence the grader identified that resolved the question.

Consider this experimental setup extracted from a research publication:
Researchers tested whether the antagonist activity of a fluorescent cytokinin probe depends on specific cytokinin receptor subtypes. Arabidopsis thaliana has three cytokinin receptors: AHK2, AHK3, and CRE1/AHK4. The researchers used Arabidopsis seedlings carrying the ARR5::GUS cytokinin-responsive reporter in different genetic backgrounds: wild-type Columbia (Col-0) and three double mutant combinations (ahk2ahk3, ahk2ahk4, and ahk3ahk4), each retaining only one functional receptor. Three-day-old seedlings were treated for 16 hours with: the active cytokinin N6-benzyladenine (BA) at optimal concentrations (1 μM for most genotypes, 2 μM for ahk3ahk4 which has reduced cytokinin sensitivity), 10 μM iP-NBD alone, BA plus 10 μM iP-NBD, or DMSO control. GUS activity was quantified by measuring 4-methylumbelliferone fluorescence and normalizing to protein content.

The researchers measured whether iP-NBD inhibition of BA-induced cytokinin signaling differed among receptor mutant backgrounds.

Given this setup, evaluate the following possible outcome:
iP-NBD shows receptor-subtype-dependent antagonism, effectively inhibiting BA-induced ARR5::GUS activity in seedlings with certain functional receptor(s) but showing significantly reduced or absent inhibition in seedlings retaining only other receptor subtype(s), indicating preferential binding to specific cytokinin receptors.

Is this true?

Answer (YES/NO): YES